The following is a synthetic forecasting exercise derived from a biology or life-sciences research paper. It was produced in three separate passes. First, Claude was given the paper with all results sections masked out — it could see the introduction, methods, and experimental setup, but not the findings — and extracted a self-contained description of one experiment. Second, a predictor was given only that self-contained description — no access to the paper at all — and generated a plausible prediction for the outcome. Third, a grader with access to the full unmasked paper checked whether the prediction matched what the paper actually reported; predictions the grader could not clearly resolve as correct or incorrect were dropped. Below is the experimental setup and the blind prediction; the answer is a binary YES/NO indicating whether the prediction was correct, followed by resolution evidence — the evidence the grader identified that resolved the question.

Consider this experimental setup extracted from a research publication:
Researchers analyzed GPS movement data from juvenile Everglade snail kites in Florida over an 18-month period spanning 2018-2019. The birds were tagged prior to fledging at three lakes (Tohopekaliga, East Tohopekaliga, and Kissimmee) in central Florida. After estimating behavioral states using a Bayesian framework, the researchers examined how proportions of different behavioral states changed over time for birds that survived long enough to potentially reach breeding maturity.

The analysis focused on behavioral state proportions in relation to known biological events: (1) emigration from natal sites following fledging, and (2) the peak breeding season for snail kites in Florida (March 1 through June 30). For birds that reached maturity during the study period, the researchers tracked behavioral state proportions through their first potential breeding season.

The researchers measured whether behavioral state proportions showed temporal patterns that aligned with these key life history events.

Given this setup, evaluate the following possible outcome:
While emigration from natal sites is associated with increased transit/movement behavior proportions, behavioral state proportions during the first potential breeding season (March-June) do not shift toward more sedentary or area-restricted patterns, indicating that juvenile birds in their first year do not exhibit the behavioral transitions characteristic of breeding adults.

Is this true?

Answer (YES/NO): NO